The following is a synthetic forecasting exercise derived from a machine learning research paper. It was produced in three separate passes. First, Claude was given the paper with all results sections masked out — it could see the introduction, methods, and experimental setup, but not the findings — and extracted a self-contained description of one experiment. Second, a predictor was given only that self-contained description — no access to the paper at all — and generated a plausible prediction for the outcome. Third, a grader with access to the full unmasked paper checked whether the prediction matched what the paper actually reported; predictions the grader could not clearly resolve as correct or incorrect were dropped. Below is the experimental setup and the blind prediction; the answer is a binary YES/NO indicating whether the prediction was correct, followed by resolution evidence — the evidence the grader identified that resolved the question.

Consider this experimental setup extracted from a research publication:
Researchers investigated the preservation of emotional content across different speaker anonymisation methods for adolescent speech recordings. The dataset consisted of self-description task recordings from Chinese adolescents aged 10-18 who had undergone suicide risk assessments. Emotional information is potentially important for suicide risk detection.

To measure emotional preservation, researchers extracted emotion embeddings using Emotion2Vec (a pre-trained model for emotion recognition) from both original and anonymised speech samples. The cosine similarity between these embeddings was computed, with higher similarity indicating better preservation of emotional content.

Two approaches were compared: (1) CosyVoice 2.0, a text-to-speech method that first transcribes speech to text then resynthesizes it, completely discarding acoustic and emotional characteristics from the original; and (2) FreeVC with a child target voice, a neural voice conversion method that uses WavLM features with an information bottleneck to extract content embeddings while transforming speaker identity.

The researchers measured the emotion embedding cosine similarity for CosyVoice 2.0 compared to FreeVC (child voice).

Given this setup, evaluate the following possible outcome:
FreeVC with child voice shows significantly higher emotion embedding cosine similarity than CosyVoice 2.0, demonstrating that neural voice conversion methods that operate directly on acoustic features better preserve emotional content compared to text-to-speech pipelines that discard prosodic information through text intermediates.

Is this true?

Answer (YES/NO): YES